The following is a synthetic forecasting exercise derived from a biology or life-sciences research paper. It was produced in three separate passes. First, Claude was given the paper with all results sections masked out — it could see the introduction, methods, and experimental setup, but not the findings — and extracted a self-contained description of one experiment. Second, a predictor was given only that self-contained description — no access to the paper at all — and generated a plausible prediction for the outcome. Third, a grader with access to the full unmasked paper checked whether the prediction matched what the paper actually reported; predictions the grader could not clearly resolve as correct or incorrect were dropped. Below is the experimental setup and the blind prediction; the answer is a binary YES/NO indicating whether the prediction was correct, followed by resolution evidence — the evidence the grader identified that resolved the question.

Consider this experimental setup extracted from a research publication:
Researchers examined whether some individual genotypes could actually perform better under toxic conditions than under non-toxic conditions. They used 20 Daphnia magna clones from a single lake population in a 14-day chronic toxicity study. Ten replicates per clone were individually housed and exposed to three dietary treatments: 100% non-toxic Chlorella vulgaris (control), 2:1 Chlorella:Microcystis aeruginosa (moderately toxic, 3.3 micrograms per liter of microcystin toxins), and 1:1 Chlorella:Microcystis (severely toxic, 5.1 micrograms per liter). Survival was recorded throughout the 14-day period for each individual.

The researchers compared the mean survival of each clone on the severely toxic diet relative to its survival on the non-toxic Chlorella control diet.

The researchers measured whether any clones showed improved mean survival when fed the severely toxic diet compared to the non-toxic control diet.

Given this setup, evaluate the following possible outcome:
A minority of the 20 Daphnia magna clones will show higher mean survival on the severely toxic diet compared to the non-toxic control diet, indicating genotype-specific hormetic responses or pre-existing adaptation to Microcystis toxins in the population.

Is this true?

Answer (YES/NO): YES